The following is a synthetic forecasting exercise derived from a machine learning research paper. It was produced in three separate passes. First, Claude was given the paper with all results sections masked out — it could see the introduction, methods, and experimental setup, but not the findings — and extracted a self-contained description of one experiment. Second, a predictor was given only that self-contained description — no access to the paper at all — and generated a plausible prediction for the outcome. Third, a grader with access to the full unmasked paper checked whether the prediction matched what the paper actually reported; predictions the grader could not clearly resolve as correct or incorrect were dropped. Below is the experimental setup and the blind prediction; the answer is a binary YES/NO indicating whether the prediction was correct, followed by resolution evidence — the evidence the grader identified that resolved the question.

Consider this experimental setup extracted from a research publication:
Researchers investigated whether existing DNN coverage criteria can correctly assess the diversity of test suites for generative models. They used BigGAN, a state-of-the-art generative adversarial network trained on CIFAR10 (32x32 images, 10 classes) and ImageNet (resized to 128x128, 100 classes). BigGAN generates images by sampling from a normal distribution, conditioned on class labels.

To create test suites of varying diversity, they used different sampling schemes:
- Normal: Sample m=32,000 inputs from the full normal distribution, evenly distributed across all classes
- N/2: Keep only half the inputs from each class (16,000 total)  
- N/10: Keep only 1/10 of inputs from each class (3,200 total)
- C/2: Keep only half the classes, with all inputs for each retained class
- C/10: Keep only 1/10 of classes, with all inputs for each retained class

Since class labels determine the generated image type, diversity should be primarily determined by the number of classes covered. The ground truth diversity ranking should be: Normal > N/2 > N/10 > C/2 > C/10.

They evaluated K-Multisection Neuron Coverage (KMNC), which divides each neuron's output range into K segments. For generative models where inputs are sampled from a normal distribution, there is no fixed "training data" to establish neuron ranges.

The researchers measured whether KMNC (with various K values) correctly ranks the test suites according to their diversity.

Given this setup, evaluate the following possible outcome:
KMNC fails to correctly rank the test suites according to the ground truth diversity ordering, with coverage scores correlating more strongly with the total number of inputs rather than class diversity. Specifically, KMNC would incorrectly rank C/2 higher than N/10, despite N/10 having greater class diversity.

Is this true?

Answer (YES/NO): NO